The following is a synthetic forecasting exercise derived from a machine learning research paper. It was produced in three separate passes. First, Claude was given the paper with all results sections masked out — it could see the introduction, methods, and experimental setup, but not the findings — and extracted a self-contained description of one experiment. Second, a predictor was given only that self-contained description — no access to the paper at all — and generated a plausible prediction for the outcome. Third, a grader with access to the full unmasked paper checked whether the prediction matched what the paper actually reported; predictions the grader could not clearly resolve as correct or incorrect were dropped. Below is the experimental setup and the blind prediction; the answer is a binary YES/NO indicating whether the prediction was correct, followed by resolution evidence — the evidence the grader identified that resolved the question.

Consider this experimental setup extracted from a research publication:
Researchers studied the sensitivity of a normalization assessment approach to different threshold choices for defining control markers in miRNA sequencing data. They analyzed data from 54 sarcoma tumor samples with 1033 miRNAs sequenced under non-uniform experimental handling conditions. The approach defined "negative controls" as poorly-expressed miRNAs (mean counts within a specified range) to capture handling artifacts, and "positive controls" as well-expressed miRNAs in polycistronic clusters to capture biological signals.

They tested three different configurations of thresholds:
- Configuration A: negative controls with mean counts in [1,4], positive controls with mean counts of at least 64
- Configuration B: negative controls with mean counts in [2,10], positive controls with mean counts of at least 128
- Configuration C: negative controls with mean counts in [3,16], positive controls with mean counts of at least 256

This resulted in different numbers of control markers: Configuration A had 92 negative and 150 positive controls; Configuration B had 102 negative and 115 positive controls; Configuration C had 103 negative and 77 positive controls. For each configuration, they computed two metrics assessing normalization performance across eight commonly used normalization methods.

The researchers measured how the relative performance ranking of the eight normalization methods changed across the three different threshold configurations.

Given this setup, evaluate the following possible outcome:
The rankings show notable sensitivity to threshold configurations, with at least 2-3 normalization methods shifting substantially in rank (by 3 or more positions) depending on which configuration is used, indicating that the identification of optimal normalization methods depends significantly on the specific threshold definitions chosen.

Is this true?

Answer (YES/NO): NO